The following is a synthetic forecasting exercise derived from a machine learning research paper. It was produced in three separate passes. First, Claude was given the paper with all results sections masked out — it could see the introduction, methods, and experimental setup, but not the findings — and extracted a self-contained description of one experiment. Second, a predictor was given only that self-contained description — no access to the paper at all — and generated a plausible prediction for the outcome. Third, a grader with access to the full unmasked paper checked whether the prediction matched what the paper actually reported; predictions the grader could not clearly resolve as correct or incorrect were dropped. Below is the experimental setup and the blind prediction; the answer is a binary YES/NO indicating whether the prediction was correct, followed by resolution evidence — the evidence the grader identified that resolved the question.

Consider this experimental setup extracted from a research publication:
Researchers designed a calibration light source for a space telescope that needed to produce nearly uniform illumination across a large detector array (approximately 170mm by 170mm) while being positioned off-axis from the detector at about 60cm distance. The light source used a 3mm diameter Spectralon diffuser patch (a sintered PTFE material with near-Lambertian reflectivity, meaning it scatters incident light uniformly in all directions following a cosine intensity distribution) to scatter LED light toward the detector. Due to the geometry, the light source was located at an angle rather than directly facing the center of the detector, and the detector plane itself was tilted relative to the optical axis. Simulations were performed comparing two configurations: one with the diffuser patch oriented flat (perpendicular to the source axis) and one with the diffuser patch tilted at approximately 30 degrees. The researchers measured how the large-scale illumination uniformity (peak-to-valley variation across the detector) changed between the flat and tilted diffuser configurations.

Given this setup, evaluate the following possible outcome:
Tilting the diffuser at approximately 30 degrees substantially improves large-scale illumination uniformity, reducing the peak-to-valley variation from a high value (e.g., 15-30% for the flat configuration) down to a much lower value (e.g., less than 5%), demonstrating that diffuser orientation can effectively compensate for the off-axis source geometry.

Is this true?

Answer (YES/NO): NO